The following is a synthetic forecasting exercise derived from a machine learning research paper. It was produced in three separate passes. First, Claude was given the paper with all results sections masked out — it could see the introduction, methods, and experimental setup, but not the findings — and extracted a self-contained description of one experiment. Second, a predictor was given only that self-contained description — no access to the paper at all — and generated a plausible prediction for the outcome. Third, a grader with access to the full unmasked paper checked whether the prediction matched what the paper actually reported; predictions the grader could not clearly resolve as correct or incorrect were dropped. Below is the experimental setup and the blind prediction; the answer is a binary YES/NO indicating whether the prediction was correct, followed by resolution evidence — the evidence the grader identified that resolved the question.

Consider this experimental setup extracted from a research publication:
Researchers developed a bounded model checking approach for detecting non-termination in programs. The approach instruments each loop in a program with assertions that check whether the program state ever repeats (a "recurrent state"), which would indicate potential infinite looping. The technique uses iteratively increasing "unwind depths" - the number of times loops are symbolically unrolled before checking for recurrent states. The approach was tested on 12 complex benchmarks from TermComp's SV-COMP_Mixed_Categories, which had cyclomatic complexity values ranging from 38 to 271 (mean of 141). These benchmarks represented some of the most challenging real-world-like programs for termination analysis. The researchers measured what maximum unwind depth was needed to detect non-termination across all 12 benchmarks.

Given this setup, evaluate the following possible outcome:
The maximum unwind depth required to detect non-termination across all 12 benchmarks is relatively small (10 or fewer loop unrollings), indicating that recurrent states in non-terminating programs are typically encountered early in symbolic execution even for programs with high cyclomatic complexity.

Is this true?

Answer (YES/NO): YES